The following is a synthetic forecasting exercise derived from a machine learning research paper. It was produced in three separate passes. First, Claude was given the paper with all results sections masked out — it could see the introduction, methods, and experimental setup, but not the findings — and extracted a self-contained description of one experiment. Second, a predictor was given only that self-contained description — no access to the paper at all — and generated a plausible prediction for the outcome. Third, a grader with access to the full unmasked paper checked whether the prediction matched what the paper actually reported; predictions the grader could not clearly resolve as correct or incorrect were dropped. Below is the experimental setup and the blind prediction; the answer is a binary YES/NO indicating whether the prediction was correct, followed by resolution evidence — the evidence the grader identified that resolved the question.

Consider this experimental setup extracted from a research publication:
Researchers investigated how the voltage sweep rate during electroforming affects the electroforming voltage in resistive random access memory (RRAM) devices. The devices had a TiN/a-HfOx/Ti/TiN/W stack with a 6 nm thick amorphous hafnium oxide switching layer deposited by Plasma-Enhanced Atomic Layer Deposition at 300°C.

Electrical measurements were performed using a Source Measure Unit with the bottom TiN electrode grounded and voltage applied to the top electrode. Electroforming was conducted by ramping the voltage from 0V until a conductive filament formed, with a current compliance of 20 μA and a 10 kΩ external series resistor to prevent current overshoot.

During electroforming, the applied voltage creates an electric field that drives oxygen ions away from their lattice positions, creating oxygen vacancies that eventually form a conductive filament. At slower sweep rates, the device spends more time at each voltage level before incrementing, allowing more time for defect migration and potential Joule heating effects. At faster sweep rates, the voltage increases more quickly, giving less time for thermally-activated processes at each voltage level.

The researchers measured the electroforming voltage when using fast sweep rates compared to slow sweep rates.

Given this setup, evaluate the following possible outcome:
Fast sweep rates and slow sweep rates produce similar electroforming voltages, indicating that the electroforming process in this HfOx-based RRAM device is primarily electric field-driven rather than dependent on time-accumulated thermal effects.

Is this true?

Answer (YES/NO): NO